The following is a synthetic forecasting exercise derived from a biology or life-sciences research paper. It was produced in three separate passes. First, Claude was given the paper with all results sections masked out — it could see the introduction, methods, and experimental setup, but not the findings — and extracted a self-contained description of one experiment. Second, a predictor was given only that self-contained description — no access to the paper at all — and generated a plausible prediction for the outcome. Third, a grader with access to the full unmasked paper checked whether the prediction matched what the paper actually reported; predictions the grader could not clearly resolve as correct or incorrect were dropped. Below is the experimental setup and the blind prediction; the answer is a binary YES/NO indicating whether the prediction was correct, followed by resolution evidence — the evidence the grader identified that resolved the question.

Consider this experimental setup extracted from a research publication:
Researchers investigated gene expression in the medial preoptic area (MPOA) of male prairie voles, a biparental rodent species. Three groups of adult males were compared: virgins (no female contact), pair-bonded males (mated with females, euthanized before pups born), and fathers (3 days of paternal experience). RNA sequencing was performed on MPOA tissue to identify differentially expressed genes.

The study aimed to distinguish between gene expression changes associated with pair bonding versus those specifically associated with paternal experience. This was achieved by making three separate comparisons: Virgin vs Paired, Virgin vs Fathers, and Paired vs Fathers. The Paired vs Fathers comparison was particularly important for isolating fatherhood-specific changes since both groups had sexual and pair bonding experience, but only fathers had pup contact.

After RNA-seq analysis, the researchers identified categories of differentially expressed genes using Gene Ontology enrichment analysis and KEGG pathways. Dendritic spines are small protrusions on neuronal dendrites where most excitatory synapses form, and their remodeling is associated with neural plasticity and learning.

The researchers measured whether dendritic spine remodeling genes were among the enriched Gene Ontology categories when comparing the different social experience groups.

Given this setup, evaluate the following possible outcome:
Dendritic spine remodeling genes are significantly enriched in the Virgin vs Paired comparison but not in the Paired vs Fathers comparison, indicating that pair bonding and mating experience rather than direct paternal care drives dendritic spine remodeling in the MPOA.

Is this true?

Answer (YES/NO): NO